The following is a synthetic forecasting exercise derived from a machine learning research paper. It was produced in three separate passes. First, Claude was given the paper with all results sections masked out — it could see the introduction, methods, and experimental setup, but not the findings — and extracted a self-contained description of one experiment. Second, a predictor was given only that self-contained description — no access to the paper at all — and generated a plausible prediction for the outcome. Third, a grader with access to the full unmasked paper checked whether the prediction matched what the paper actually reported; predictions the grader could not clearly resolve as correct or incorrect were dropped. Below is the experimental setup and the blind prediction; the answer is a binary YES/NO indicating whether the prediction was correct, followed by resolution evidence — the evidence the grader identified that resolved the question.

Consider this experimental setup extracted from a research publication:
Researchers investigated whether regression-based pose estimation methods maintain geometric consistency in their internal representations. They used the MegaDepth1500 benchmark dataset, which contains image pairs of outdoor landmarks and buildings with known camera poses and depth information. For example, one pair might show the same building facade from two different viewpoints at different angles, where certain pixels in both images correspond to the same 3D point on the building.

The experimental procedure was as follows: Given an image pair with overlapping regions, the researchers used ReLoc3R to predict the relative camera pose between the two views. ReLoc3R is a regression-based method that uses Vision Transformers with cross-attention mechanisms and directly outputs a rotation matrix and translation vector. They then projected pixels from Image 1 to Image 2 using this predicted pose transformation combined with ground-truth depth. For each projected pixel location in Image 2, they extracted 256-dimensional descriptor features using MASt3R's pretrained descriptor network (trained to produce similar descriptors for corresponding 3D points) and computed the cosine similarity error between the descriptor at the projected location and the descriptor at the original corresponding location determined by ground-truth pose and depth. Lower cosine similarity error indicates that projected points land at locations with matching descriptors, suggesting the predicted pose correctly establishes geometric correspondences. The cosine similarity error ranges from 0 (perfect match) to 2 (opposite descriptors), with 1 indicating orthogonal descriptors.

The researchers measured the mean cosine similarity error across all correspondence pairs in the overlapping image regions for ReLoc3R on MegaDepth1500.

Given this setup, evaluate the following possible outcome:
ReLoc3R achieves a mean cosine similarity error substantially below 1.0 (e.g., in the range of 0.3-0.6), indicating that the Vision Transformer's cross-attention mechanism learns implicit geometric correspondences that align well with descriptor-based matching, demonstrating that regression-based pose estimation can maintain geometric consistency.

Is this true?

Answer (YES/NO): NO